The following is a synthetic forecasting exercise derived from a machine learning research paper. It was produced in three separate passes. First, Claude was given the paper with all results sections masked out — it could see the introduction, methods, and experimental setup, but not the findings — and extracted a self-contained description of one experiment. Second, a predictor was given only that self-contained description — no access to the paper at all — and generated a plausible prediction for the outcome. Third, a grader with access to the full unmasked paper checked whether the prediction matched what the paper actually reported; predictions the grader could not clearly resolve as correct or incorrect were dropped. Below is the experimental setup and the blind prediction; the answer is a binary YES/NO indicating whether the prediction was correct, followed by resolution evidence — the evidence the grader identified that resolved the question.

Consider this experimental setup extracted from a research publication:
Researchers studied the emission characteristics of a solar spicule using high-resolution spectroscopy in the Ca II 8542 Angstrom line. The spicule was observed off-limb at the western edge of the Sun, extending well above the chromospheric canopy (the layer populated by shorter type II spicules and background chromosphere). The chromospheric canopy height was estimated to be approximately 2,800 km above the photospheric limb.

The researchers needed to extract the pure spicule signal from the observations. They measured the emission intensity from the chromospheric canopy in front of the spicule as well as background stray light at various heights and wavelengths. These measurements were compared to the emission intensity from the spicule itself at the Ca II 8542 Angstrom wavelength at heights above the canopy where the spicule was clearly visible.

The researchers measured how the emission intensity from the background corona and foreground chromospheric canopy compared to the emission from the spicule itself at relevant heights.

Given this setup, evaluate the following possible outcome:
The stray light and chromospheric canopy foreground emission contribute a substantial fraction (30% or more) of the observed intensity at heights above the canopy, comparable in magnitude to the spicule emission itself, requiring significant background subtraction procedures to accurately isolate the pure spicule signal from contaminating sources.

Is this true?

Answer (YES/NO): NO